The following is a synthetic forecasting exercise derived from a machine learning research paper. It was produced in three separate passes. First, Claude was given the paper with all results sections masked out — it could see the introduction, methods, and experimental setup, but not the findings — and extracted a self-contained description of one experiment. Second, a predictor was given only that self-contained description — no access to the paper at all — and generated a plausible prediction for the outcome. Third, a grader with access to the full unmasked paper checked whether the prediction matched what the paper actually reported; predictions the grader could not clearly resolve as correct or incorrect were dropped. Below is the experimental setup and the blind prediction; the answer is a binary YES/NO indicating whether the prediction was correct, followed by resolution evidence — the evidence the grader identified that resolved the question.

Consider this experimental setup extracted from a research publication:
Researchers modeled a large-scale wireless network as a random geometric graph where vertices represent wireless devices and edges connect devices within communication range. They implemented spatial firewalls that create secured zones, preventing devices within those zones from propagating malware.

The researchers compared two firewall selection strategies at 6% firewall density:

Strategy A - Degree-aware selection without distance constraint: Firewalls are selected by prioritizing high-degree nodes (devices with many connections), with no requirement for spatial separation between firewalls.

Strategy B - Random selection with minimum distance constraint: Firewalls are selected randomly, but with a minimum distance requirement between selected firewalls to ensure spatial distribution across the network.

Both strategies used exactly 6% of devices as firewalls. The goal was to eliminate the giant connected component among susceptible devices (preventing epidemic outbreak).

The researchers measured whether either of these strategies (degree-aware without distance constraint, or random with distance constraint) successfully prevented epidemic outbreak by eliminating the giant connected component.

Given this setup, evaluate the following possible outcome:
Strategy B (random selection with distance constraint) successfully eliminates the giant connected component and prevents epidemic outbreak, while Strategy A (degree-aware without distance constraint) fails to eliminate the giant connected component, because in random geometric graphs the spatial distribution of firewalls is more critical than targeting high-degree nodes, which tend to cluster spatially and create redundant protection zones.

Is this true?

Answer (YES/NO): NO